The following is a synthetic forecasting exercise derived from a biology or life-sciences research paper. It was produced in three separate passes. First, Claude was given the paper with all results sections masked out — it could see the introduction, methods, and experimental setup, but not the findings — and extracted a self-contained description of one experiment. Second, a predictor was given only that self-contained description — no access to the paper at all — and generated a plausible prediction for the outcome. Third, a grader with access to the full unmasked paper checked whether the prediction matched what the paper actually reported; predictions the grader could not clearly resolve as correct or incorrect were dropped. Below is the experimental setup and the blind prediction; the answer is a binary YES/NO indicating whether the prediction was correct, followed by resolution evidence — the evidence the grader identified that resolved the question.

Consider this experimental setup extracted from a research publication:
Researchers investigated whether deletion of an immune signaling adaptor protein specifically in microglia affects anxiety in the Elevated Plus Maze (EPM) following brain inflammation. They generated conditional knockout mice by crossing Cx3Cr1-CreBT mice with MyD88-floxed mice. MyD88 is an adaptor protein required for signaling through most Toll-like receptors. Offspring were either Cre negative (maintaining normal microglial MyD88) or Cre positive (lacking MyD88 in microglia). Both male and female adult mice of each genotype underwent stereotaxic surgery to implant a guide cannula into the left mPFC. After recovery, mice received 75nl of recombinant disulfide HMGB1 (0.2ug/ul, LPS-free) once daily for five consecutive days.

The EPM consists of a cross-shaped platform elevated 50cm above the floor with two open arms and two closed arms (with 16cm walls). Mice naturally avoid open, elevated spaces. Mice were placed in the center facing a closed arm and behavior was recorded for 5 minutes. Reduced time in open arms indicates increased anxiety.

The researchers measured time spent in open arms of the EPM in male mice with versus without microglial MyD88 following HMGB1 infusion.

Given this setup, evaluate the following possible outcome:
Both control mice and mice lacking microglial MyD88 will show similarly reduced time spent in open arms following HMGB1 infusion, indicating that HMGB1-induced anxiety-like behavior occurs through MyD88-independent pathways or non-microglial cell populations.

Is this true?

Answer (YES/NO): YES